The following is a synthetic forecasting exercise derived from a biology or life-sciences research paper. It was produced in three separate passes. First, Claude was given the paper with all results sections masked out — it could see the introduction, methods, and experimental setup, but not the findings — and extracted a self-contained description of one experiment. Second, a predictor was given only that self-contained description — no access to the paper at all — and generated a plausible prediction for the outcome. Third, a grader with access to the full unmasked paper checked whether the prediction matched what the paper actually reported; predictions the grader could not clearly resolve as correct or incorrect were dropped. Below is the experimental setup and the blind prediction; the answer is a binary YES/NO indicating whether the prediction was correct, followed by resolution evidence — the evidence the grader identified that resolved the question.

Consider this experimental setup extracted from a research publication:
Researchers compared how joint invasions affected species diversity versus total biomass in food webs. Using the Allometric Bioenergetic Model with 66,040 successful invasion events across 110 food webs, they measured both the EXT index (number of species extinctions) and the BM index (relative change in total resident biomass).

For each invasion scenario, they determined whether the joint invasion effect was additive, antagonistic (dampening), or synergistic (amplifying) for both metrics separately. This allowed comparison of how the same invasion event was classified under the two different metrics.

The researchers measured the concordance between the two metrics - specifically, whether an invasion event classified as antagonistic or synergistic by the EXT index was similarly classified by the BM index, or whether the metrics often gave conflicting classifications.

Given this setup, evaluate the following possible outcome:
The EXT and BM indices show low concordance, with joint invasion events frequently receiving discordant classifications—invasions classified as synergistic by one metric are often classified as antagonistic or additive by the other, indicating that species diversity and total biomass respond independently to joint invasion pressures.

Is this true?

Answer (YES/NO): YES